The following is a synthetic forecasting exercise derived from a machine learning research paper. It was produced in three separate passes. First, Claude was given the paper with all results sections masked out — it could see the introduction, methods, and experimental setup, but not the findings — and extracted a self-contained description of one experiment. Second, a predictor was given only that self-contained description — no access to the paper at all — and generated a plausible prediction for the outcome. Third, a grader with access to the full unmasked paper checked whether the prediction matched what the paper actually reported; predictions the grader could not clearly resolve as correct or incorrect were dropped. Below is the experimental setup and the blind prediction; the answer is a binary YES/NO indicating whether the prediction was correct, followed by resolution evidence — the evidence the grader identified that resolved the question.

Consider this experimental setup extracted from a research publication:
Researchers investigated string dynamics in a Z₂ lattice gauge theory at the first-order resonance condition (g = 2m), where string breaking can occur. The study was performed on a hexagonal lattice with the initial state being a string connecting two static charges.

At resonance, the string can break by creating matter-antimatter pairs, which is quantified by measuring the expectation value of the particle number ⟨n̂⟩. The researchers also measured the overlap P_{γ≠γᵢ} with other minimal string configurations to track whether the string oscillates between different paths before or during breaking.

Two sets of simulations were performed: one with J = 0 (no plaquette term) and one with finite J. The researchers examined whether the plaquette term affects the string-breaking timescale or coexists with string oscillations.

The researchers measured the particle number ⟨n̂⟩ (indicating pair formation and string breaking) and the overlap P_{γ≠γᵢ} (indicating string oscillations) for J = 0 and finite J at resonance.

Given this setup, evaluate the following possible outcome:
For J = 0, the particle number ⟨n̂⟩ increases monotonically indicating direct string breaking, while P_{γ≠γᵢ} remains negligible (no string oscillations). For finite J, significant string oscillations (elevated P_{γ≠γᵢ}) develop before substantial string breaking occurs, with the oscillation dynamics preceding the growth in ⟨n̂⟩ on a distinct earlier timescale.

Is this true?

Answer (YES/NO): NO